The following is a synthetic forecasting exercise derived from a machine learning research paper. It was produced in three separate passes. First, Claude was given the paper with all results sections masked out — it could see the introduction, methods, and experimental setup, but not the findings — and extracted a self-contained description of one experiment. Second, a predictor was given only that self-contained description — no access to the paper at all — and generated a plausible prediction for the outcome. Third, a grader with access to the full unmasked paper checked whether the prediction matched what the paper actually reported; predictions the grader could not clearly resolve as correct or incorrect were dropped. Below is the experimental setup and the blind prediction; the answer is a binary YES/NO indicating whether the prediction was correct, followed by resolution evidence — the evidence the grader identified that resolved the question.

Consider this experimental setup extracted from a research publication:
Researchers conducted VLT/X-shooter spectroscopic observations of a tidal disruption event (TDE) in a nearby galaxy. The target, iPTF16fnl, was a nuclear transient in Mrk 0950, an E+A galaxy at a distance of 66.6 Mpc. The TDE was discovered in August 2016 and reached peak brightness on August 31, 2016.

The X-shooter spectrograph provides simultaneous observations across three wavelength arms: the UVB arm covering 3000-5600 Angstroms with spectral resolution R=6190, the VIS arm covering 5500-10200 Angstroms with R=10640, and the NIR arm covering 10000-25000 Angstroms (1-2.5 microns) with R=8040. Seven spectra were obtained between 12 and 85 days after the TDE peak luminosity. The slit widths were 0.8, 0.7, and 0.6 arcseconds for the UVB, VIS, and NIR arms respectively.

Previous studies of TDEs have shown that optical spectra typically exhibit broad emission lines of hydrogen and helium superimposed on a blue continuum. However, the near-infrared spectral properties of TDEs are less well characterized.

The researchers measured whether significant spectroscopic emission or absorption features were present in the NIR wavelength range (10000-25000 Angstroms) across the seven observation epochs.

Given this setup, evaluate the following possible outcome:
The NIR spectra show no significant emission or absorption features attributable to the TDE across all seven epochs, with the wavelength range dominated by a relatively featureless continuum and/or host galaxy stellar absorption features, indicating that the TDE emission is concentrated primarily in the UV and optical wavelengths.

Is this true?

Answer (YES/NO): YES